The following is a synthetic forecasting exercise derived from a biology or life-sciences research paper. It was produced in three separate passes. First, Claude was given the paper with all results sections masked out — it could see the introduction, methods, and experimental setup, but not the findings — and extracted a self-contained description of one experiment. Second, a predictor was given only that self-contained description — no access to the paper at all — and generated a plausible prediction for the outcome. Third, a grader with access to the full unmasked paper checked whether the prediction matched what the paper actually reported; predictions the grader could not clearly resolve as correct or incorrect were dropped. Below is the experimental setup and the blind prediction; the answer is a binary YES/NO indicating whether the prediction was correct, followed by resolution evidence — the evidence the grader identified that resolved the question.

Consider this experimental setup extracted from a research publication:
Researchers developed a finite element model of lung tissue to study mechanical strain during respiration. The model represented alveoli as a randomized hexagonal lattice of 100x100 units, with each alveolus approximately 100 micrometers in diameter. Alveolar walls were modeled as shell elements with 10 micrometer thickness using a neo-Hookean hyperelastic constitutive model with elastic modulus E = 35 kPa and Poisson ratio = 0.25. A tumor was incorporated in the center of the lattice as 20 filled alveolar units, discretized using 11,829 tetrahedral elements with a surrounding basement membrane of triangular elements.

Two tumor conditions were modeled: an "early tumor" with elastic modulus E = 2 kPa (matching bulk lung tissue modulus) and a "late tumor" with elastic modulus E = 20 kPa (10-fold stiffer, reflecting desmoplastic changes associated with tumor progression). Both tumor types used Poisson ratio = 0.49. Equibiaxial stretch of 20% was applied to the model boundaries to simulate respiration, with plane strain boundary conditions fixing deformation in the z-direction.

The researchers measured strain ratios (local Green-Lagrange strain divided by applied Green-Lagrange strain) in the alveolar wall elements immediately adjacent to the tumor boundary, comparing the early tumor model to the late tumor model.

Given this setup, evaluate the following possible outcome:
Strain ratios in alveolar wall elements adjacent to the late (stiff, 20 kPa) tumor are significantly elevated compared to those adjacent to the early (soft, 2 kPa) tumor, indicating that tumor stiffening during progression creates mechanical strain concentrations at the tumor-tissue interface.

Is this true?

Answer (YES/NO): YES